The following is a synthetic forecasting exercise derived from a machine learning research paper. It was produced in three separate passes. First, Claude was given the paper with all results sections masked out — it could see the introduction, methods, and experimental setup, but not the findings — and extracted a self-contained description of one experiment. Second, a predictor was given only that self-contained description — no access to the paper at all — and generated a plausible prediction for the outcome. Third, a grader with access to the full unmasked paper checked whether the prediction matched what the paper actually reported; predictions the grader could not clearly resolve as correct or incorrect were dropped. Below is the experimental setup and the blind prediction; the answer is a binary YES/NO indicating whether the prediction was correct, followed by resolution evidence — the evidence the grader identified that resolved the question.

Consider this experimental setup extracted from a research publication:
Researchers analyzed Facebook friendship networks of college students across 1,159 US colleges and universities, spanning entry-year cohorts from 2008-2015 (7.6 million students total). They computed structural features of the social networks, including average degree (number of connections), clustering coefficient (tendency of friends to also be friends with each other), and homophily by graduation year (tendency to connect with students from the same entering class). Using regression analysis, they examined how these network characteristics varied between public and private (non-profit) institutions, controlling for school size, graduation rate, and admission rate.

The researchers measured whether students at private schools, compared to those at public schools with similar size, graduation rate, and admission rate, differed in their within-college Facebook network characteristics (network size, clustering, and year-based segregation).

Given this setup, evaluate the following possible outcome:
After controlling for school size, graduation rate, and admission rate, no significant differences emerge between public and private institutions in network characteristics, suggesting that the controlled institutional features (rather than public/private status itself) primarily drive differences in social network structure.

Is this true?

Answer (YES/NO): NO